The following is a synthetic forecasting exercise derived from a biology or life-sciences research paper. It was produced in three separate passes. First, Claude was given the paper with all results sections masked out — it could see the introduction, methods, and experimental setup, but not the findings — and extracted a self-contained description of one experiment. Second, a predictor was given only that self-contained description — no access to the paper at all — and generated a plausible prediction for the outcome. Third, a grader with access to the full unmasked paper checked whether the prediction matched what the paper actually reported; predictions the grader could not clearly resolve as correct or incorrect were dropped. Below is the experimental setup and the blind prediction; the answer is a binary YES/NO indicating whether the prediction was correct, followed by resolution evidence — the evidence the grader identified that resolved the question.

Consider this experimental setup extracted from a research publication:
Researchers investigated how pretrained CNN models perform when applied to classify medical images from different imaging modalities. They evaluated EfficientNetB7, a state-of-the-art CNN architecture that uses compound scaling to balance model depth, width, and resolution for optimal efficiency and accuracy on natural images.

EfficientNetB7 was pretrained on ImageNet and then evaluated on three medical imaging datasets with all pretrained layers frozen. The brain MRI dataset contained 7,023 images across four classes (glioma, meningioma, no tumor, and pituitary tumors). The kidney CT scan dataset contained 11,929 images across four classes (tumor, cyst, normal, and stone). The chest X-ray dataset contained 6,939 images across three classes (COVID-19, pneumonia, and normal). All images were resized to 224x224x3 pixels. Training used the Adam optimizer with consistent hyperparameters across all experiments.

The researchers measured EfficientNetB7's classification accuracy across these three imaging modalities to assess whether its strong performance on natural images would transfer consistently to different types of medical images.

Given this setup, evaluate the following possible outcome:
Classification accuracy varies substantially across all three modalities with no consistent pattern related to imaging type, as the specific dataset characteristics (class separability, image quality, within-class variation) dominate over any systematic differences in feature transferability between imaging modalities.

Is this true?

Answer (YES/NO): NO